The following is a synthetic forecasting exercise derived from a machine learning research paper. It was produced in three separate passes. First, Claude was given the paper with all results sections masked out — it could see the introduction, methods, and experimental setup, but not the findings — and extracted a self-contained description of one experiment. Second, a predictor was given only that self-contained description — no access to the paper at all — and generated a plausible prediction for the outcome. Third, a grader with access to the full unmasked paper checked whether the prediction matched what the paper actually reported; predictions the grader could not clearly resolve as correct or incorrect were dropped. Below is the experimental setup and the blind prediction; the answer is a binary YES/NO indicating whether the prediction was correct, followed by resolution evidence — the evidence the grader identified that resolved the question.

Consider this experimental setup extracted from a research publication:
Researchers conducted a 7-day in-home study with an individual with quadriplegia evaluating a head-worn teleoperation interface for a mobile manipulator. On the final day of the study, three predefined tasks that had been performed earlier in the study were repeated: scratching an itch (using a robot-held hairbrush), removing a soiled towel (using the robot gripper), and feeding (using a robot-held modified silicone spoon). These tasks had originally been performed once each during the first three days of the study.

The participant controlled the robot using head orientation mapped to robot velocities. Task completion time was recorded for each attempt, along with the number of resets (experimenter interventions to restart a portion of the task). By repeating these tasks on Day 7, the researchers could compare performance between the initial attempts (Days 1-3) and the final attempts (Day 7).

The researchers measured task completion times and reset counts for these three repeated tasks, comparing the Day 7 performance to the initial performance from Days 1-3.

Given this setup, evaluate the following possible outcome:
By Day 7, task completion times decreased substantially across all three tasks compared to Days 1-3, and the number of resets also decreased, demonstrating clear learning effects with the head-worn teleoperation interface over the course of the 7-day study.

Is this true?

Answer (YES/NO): YES